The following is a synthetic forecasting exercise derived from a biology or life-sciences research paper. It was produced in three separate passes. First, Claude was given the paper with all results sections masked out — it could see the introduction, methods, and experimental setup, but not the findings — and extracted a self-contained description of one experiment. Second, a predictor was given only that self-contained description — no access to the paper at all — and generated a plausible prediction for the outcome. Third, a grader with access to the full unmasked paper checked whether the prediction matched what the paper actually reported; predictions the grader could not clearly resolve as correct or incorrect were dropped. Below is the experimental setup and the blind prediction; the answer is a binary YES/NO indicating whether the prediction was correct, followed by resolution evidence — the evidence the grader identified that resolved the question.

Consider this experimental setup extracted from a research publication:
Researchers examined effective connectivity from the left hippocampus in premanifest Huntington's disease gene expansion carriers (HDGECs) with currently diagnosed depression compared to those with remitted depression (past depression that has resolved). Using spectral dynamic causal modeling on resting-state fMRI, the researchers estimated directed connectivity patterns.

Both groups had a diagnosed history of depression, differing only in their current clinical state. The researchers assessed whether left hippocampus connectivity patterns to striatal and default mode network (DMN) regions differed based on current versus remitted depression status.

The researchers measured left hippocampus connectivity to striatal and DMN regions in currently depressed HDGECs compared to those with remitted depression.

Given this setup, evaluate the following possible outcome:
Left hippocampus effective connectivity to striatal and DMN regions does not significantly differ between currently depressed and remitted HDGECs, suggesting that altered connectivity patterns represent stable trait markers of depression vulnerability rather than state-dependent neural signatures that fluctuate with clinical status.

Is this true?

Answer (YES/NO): NO